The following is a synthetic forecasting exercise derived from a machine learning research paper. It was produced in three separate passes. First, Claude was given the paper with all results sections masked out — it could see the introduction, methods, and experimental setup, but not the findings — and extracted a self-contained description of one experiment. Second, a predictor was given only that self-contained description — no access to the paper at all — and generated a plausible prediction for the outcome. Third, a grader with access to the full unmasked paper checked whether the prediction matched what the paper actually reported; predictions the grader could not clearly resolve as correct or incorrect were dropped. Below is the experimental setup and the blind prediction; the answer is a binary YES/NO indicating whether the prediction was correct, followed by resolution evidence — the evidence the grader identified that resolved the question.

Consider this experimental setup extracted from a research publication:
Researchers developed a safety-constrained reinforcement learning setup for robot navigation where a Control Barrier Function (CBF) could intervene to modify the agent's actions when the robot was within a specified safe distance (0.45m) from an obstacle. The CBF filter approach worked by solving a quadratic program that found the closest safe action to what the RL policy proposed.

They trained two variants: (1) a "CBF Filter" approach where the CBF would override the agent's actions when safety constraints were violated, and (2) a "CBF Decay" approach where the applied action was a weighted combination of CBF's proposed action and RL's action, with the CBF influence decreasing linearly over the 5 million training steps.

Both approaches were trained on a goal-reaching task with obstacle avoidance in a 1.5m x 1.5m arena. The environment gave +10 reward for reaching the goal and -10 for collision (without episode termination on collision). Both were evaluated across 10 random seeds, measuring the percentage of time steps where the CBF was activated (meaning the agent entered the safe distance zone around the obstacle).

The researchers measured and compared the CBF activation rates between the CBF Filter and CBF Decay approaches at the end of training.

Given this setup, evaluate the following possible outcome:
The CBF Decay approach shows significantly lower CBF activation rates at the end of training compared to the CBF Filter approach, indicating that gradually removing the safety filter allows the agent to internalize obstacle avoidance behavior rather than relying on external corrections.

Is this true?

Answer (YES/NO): YES